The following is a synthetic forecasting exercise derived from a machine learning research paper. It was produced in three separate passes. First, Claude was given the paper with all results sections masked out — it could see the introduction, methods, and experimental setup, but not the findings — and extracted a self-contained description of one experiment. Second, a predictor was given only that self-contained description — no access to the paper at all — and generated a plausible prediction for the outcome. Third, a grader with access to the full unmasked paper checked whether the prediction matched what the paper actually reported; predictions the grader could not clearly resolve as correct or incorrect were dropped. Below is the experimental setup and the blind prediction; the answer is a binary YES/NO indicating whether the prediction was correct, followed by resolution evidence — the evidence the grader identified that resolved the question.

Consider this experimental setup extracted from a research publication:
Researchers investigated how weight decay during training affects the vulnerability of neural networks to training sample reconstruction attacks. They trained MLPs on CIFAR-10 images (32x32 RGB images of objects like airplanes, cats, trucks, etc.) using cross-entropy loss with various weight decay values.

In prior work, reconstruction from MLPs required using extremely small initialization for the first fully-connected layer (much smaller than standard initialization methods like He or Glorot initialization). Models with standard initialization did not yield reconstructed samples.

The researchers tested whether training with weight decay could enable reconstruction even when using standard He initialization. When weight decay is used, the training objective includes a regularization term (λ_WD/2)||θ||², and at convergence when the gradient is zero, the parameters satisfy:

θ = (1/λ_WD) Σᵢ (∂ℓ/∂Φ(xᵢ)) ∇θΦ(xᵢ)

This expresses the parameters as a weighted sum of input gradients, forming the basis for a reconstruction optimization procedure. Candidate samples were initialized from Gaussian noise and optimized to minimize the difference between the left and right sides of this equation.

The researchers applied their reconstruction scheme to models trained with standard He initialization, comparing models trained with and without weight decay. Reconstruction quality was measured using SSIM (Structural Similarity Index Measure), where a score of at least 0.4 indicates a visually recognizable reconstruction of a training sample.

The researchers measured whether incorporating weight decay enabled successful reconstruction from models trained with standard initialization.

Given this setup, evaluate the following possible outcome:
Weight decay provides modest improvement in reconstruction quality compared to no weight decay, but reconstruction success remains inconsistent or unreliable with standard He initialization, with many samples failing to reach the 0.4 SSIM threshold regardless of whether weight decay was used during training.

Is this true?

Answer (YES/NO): NO